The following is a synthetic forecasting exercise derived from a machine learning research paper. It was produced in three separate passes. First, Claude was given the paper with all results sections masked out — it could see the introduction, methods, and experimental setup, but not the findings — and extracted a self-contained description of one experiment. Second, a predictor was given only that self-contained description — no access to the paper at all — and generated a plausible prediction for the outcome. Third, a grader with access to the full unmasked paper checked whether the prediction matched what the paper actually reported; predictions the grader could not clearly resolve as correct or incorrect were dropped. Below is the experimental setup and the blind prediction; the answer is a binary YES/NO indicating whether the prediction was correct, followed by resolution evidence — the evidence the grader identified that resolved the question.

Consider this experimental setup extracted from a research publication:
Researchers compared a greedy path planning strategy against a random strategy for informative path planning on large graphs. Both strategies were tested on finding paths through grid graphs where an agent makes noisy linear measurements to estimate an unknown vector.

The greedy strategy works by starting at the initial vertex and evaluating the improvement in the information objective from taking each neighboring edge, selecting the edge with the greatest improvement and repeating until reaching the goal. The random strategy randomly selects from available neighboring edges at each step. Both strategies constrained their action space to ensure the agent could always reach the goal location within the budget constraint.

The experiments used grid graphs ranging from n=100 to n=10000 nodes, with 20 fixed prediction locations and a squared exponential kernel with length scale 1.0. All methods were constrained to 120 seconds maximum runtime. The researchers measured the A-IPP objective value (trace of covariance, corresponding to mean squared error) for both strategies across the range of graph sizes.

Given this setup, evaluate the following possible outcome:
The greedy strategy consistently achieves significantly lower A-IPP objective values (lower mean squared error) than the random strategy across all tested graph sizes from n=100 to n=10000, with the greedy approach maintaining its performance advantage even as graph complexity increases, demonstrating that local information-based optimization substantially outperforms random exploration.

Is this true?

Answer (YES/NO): NO